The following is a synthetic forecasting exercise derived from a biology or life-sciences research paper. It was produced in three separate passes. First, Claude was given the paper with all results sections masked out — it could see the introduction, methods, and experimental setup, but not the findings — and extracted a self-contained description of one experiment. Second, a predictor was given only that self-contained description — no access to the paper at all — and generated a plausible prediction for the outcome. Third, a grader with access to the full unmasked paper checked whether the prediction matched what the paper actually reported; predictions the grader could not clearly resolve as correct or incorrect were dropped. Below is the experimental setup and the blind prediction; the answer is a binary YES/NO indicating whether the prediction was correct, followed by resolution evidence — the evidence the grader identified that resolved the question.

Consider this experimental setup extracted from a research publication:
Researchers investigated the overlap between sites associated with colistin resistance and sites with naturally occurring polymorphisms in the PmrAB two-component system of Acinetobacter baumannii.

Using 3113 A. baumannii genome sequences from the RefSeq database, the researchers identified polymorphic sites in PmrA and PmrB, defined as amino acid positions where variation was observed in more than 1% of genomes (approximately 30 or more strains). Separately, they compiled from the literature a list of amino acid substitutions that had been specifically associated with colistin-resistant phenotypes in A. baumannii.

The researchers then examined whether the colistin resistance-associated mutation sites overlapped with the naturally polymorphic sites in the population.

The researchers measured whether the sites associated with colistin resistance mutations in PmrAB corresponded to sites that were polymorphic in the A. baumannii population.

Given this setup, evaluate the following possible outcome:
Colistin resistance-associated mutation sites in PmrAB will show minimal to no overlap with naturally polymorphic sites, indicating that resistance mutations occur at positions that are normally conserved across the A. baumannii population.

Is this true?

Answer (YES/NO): YES